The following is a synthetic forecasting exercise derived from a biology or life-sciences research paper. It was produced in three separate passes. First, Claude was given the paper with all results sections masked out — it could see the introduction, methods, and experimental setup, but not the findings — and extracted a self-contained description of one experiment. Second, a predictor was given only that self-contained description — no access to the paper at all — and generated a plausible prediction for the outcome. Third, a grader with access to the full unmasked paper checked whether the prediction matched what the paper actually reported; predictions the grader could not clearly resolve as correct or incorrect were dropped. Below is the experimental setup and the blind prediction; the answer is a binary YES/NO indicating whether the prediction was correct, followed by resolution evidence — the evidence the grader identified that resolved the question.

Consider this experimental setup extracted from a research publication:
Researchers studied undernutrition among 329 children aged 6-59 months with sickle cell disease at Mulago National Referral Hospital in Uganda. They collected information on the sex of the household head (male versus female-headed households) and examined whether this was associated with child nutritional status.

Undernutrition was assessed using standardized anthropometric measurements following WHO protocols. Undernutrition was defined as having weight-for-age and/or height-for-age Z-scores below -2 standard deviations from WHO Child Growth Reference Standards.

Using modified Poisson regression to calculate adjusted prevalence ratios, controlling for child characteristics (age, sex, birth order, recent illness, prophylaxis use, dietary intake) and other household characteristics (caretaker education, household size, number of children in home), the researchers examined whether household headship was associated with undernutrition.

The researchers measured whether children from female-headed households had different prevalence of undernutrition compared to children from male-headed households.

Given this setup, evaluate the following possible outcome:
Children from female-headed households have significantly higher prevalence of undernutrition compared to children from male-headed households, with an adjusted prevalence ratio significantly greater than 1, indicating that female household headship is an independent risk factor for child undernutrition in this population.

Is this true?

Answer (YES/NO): NO